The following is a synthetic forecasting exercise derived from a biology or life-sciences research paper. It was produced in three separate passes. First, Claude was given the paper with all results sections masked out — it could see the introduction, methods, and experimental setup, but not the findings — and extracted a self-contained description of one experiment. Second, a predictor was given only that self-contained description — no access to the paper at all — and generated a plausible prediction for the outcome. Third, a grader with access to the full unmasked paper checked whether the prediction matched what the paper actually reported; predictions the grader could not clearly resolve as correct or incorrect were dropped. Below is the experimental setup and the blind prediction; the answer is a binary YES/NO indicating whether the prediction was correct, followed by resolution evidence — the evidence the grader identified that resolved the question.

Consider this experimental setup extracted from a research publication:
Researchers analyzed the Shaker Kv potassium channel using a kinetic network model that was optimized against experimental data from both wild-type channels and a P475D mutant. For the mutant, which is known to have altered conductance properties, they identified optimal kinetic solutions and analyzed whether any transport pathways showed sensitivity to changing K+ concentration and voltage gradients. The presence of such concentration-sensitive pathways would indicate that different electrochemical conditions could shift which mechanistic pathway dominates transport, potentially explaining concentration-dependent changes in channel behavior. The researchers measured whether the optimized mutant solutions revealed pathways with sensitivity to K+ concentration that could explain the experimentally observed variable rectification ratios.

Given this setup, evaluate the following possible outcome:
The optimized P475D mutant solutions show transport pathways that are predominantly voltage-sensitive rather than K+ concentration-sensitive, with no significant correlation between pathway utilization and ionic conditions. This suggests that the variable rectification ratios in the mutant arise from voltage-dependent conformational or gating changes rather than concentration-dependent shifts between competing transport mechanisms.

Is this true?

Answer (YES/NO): NO